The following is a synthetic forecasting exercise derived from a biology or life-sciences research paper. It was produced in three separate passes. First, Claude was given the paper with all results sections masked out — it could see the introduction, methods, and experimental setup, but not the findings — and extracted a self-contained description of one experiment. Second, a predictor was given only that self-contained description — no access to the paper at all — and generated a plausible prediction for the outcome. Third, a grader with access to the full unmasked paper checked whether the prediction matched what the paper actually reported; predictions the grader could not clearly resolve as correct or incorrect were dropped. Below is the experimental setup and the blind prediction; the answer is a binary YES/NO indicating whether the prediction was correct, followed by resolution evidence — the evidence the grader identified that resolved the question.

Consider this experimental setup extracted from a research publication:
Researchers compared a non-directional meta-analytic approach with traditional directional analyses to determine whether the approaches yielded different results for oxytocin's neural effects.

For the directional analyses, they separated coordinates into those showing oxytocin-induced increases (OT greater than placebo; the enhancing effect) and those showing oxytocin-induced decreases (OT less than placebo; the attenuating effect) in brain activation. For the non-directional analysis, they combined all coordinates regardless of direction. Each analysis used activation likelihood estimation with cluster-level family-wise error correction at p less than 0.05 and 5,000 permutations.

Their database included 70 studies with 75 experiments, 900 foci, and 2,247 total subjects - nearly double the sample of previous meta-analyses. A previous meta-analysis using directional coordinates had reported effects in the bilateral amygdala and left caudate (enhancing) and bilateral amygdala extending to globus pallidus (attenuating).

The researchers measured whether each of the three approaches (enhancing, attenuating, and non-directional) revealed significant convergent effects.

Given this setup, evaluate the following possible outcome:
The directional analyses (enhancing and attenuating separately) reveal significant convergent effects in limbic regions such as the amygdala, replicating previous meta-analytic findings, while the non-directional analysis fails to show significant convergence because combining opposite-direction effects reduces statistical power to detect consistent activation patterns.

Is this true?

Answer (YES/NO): NO